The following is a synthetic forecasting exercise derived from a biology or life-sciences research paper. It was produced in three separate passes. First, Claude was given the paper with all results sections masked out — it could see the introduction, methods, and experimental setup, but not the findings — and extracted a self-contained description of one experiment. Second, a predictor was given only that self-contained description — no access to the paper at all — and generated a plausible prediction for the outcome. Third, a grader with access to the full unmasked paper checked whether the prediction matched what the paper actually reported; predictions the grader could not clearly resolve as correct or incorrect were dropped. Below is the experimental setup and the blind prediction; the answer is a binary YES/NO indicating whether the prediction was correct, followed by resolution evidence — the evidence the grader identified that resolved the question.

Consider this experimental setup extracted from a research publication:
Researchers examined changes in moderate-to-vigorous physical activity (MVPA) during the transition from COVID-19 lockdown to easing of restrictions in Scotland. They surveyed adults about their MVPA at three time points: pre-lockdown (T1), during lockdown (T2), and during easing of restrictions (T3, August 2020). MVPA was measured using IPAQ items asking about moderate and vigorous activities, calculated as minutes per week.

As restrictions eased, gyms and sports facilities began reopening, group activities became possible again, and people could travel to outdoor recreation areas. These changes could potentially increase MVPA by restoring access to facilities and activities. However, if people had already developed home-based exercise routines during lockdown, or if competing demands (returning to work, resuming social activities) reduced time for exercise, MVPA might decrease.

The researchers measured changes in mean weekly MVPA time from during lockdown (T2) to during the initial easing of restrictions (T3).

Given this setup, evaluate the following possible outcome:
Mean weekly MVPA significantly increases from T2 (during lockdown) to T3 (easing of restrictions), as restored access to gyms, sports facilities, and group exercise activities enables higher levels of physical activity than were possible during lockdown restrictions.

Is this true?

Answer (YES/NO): NO